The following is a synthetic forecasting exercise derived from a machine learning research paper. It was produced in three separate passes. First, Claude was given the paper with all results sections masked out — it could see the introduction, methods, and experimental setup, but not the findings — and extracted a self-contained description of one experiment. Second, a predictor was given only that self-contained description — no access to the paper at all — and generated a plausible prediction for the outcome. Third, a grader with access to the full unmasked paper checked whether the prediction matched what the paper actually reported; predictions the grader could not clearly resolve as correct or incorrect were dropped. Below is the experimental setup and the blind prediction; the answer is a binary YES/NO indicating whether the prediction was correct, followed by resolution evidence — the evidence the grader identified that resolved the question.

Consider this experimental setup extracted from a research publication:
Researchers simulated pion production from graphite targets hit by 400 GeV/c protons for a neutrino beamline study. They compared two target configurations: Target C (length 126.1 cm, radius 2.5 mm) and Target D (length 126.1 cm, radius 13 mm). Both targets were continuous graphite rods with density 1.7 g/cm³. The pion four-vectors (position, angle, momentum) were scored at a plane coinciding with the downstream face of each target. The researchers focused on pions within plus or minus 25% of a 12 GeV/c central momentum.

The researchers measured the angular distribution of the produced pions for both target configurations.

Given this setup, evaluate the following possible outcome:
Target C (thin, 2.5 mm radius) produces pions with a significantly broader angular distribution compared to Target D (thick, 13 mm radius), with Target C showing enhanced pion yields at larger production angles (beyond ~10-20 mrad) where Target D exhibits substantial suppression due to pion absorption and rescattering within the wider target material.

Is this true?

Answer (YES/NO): NO